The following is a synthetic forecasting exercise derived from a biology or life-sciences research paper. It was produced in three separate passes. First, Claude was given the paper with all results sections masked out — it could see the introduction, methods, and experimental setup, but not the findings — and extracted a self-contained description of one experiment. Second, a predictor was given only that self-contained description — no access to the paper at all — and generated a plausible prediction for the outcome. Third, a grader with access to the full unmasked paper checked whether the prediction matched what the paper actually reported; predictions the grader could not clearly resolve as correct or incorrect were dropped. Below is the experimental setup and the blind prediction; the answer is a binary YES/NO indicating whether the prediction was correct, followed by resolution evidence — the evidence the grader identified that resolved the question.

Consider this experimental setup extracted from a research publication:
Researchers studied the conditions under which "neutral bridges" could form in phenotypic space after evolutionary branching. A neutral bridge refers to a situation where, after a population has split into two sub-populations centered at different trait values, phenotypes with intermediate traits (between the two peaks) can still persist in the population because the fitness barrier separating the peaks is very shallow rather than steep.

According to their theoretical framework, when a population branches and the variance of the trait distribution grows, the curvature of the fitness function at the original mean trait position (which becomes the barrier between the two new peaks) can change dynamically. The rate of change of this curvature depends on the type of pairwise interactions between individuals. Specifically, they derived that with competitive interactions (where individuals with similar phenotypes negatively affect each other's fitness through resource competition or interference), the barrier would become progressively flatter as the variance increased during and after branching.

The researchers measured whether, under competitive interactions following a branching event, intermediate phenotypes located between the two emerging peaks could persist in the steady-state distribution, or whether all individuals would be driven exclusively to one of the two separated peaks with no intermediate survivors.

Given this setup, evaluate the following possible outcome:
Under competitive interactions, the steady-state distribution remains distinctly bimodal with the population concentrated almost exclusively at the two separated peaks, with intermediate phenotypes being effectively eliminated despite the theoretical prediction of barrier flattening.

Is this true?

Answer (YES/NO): NO